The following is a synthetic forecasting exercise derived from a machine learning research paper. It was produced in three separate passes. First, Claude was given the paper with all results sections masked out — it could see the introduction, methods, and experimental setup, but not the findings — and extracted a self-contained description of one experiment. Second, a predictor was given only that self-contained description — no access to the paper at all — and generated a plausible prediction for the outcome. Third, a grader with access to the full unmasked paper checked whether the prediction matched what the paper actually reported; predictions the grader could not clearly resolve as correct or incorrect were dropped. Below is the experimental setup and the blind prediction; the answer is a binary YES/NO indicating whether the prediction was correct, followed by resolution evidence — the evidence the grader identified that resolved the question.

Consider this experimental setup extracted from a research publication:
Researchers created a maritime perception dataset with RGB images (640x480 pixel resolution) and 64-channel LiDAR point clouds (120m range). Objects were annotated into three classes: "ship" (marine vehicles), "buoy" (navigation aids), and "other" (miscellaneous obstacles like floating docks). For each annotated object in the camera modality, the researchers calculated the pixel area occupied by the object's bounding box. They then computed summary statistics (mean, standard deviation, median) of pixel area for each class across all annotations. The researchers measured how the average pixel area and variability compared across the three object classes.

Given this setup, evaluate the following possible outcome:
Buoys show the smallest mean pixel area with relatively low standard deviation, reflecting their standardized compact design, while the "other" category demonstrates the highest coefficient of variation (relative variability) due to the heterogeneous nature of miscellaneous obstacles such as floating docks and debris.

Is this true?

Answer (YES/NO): NO